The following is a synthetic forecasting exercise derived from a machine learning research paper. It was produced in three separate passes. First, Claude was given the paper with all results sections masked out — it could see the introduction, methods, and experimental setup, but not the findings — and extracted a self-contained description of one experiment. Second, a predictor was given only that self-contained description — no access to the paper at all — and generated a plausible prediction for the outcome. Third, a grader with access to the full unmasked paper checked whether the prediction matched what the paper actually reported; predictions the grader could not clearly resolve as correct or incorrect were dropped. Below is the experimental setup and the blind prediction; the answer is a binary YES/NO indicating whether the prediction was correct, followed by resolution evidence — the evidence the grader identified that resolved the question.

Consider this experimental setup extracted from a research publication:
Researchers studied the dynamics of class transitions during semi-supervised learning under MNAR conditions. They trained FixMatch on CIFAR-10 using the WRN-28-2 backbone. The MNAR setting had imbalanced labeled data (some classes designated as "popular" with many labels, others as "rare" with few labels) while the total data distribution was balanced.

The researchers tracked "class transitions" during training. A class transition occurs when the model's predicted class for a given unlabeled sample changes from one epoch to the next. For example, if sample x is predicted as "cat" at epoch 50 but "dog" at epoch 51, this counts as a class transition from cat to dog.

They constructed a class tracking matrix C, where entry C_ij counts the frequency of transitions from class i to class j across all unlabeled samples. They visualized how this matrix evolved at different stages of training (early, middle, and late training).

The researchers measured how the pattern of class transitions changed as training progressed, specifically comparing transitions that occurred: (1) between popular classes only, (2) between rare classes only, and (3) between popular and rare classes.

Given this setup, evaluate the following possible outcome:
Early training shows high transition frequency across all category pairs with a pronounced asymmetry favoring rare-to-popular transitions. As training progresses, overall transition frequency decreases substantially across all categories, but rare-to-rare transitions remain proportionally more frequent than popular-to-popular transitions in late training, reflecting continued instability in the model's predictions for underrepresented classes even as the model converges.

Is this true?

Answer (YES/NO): NO